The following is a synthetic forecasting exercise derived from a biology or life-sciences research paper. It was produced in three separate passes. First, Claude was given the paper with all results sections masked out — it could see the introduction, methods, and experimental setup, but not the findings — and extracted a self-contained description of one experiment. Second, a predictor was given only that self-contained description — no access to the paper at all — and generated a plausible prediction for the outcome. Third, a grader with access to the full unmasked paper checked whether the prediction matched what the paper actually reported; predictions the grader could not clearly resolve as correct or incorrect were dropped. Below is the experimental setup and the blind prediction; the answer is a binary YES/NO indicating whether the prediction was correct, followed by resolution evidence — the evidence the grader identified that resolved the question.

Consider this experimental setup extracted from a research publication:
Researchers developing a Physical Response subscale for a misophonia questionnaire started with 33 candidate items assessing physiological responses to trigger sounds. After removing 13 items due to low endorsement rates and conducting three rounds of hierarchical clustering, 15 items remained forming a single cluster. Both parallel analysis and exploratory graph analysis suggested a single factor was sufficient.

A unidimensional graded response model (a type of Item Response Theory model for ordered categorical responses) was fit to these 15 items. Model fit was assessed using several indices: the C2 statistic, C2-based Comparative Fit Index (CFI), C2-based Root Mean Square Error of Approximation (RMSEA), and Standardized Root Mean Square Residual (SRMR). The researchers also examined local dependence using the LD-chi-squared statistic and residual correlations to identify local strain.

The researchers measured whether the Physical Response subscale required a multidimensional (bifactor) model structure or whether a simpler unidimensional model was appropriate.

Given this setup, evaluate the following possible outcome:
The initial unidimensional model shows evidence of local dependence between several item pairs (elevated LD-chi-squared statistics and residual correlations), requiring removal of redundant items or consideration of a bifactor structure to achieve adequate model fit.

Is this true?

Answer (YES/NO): NO